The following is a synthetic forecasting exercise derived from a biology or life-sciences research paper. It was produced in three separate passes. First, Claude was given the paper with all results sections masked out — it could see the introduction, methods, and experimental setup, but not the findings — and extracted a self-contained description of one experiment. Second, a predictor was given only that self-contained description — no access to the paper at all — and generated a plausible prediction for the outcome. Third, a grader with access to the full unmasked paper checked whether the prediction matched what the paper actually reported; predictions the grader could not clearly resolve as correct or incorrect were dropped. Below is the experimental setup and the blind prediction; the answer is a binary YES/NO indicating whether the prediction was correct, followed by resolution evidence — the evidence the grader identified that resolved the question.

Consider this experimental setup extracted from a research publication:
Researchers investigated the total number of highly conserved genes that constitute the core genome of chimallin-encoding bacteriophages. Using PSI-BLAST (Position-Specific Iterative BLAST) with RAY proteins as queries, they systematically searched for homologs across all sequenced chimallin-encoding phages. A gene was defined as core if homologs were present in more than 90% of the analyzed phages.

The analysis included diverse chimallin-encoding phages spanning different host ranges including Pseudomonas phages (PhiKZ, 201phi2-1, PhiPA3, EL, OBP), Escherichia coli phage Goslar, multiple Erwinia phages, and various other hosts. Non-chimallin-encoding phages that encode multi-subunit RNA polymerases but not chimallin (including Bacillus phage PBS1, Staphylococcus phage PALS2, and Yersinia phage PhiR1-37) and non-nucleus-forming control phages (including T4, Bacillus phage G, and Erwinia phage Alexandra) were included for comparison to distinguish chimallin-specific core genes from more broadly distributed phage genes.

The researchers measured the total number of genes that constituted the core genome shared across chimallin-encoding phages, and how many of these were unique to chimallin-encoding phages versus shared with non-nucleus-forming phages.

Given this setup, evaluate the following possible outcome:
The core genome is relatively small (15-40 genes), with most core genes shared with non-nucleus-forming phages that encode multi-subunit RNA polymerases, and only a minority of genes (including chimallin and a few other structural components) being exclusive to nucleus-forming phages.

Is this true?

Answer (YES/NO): NO